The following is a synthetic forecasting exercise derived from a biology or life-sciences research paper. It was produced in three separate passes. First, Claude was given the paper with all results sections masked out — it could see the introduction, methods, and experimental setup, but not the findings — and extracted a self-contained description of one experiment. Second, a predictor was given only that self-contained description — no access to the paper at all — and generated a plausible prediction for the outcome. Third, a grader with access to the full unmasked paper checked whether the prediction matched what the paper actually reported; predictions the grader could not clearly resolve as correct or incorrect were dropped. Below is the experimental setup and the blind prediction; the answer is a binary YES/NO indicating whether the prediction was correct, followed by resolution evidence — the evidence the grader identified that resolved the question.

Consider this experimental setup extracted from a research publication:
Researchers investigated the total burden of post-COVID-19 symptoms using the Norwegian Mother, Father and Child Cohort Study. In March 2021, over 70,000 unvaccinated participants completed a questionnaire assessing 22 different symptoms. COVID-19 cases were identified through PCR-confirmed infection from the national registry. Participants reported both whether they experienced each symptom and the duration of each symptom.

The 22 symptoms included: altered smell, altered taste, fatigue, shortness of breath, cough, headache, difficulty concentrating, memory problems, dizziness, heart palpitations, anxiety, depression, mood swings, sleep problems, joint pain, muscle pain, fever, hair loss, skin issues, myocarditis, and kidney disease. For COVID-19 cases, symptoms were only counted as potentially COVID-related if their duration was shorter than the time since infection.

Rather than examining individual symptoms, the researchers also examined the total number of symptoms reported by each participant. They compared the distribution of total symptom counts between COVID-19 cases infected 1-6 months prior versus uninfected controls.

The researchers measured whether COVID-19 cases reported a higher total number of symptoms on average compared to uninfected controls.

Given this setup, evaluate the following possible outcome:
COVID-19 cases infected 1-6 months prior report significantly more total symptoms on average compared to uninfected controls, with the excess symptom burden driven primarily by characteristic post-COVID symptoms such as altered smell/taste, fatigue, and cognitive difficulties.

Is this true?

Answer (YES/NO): YES